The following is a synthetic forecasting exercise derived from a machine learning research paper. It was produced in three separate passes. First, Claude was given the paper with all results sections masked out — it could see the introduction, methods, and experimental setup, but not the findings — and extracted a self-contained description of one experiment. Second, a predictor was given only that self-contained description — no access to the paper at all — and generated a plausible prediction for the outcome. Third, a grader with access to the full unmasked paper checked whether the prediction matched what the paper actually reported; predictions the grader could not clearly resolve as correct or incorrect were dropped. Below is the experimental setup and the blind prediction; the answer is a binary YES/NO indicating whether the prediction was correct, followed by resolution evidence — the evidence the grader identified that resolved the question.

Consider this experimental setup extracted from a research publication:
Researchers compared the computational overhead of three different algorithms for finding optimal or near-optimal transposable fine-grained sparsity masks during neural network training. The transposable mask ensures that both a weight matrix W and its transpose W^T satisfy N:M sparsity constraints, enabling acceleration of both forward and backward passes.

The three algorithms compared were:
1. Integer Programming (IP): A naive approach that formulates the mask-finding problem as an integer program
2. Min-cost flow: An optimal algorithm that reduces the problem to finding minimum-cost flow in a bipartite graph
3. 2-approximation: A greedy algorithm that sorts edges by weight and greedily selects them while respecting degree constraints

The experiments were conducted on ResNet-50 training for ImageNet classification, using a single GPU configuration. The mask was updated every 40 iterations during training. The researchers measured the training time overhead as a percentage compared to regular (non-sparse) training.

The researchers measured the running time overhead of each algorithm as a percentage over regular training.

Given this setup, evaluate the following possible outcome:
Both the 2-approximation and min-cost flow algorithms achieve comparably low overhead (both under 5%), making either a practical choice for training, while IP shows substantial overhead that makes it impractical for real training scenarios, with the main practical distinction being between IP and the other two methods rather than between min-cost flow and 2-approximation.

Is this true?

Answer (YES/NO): NO